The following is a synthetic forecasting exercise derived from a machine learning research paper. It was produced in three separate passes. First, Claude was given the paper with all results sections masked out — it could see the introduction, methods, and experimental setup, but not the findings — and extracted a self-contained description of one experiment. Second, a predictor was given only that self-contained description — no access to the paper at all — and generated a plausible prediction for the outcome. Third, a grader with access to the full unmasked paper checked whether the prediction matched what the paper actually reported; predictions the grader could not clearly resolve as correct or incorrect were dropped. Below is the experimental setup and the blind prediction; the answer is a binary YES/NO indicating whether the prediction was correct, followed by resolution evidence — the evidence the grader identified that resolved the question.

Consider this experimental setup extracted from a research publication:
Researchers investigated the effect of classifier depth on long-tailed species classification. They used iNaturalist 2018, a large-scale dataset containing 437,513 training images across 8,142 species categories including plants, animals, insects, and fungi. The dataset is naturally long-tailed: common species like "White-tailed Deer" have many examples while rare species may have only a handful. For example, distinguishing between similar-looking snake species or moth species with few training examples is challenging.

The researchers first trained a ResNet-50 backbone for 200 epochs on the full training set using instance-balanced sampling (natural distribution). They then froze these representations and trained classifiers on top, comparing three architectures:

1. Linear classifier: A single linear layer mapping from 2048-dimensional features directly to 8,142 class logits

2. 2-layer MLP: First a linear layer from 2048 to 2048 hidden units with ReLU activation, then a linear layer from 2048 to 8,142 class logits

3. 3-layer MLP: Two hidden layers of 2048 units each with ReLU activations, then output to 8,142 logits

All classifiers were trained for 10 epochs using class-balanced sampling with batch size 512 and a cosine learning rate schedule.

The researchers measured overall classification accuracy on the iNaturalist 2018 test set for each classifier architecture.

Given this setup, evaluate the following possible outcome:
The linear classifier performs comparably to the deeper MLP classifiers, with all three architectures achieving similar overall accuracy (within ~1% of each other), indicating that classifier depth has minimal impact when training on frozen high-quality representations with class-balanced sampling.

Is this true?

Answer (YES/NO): NO